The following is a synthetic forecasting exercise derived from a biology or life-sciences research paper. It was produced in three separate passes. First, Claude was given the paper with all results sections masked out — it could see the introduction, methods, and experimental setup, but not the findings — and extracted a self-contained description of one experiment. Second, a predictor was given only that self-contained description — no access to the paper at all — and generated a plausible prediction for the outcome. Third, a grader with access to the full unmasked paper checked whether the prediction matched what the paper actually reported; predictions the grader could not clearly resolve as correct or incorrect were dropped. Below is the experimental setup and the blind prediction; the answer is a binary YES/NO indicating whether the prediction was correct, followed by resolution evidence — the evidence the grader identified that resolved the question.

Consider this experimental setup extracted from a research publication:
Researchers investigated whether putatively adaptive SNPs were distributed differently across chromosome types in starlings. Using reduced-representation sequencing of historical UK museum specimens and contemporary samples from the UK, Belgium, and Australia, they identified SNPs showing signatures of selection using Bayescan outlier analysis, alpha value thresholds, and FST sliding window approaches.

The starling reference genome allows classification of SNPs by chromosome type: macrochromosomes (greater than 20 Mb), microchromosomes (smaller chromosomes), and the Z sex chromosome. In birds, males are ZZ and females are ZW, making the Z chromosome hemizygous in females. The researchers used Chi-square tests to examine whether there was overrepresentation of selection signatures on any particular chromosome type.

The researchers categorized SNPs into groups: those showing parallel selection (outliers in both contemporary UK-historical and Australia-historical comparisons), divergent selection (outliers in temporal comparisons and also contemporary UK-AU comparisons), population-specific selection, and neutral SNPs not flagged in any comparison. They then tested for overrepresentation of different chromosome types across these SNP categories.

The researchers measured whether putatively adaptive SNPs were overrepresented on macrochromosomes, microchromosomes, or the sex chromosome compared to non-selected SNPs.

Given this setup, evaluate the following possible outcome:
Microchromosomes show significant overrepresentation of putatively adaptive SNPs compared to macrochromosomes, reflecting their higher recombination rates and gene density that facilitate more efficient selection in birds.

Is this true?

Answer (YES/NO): NO